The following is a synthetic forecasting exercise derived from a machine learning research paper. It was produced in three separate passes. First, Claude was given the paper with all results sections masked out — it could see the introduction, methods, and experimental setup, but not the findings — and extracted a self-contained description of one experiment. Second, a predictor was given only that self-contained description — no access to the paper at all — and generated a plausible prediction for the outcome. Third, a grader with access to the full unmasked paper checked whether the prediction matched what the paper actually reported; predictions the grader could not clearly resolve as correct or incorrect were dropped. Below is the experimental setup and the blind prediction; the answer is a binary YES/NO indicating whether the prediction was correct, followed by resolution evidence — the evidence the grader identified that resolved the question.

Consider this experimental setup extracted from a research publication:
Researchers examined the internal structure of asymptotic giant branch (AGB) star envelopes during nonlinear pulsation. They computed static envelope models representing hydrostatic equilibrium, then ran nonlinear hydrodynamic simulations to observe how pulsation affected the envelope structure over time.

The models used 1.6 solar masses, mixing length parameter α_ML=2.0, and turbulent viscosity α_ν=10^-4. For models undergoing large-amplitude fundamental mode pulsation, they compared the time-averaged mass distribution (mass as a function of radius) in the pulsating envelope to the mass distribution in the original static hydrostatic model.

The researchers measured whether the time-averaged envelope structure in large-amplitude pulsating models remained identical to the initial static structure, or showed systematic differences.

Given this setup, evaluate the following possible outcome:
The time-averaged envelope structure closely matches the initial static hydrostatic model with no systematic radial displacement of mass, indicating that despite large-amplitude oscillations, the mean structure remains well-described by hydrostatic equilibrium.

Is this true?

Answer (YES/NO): NO